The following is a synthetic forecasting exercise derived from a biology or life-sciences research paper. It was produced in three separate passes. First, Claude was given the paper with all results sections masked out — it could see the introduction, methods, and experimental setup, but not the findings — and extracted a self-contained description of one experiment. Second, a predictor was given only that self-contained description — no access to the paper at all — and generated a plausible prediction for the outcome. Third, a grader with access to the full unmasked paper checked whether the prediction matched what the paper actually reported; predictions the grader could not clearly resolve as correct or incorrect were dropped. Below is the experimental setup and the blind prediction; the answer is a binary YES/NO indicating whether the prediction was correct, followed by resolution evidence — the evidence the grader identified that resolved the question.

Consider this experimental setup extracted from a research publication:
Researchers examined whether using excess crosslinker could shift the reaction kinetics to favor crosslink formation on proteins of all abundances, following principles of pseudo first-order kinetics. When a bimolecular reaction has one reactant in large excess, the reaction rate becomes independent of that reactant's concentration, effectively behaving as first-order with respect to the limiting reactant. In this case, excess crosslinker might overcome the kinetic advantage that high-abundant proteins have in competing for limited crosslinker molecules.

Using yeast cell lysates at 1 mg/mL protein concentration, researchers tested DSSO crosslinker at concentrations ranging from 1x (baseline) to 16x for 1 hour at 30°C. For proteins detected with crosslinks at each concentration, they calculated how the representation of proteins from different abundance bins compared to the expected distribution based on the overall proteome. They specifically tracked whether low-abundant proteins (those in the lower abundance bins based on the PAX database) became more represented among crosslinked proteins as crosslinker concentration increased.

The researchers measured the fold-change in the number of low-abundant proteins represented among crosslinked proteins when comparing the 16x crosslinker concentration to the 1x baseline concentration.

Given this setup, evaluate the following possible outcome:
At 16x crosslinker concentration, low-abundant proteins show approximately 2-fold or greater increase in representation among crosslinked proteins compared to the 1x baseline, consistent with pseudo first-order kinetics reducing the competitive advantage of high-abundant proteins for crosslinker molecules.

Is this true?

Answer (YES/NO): YES